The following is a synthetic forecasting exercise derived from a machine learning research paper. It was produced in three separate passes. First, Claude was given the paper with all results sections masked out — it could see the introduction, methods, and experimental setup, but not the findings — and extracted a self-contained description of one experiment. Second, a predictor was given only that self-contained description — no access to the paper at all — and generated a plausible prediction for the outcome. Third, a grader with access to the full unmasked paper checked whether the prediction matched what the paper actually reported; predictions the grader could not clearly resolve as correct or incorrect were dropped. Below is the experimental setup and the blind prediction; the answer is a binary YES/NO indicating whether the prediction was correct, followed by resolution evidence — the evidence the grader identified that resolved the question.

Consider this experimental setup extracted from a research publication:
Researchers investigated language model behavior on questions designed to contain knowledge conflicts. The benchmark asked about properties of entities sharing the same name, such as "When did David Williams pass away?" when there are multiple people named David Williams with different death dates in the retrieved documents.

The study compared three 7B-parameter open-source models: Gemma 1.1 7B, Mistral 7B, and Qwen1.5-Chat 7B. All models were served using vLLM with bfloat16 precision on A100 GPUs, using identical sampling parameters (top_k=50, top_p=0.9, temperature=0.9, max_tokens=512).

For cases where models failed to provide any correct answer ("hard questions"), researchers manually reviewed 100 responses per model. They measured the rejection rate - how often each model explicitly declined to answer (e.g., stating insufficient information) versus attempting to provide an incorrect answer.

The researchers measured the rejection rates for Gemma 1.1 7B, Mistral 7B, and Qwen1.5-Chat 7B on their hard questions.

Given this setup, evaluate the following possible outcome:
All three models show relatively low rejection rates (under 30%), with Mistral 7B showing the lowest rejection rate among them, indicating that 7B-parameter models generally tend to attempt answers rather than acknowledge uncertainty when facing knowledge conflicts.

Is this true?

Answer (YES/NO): NO